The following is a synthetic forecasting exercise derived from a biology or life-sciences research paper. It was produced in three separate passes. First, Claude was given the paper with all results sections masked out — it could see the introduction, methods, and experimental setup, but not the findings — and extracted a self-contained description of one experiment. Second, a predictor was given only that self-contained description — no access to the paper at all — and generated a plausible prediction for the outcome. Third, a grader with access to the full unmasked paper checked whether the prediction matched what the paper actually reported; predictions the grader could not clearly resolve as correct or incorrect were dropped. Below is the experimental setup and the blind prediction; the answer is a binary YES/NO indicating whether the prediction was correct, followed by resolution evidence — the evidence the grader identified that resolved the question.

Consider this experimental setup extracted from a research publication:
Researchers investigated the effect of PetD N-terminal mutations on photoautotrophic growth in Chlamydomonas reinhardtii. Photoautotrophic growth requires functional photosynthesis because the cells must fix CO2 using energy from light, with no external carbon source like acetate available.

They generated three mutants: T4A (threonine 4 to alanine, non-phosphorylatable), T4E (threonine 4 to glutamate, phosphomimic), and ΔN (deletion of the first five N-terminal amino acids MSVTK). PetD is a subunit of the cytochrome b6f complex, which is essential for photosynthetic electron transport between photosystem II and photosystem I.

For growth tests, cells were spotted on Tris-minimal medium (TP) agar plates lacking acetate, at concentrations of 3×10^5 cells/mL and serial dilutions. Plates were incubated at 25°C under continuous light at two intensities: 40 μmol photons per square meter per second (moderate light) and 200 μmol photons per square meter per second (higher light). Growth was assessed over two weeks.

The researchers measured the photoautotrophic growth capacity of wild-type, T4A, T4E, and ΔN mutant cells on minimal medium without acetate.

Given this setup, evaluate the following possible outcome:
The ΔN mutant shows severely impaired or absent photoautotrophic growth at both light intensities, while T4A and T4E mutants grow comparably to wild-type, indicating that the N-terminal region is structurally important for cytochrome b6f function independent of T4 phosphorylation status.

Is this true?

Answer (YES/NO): NO